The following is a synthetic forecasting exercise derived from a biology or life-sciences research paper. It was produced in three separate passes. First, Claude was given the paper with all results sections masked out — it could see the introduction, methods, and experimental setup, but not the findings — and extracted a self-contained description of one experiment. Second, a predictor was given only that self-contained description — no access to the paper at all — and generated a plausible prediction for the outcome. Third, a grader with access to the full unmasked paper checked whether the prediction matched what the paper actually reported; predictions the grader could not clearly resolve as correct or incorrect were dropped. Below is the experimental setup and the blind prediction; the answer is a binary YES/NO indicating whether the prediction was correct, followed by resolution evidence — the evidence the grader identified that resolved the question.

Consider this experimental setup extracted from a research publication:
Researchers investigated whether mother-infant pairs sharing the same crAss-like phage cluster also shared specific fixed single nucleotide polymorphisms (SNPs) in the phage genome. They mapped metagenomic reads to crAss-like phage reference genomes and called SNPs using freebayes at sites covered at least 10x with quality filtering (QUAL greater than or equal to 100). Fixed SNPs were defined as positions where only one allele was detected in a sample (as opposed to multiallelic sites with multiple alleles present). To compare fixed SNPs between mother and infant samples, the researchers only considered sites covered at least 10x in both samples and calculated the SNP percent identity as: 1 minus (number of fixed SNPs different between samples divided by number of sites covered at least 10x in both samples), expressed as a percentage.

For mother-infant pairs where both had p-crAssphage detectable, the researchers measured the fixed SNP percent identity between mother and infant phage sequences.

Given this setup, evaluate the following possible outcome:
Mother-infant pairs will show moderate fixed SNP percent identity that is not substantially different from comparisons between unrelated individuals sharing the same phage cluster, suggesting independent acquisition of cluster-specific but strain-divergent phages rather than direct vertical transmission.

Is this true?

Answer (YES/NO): NO